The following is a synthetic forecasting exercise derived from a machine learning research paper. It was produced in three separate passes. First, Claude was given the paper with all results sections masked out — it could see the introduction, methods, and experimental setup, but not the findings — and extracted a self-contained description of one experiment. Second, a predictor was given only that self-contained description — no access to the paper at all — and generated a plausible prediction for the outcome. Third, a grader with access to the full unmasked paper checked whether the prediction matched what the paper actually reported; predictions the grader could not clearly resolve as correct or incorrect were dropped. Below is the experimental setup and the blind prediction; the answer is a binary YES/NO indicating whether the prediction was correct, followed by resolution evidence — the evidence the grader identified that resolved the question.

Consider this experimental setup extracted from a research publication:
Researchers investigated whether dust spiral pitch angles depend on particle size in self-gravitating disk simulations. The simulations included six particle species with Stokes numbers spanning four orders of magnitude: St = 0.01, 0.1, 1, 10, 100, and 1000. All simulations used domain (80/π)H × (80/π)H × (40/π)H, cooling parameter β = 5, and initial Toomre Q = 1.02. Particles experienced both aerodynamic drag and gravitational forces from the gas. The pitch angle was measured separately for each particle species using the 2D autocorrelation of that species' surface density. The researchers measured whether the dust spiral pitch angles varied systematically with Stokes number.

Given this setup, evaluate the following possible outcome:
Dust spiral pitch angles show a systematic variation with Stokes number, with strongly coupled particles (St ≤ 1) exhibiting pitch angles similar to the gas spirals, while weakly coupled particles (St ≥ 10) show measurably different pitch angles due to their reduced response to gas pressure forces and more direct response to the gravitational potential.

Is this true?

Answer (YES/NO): NO